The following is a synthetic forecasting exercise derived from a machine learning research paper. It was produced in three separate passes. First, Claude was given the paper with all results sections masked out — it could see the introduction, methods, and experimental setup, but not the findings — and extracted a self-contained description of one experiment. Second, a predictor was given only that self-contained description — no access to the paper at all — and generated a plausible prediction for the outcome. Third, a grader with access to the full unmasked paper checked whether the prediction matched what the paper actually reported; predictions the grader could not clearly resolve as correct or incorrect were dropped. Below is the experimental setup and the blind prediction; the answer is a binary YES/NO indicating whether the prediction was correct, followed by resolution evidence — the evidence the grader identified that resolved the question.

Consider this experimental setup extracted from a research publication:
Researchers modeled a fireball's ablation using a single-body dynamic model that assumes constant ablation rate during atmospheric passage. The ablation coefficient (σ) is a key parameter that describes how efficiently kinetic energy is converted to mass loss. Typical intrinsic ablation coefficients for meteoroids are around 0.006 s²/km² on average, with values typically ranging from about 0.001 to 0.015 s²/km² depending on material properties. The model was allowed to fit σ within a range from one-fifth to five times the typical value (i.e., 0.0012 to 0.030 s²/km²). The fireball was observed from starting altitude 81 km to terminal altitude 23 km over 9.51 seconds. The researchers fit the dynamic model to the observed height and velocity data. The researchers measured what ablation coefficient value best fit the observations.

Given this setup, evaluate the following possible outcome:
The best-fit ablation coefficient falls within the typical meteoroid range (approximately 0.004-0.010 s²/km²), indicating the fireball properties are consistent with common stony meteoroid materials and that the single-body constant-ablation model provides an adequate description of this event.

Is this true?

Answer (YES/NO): NO